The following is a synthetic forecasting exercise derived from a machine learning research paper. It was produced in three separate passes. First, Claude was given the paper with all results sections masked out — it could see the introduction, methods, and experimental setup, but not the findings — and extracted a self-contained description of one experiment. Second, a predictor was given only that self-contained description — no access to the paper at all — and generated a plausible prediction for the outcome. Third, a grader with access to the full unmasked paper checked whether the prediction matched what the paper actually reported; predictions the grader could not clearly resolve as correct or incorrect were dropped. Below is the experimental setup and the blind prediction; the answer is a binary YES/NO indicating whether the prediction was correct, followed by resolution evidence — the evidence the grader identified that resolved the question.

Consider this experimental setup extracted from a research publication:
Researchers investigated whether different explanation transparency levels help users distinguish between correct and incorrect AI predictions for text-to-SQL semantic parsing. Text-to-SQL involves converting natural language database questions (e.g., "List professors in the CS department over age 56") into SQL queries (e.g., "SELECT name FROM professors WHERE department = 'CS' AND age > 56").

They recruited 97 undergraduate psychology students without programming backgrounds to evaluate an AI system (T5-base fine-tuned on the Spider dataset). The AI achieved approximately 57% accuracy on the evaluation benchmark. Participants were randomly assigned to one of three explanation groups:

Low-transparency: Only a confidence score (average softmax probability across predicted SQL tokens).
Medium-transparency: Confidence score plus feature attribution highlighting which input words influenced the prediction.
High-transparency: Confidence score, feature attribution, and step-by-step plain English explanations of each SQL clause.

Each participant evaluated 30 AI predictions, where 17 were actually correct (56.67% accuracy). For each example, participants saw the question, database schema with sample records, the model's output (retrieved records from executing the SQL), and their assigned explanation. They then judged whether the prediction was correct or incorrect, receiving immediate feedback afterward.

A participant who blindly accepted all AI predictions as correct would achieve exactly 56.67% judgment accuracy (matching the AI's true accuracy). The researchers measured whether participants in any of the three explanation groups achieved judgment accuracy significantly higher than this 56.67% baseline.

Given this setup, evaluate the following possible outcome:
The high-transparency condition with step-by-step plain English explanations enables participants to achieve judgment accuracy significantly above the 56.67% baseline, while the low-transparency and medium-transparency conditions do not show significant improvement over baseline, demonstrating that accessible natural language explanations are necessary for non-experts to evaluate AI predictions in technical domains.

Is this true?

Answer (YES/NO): NO